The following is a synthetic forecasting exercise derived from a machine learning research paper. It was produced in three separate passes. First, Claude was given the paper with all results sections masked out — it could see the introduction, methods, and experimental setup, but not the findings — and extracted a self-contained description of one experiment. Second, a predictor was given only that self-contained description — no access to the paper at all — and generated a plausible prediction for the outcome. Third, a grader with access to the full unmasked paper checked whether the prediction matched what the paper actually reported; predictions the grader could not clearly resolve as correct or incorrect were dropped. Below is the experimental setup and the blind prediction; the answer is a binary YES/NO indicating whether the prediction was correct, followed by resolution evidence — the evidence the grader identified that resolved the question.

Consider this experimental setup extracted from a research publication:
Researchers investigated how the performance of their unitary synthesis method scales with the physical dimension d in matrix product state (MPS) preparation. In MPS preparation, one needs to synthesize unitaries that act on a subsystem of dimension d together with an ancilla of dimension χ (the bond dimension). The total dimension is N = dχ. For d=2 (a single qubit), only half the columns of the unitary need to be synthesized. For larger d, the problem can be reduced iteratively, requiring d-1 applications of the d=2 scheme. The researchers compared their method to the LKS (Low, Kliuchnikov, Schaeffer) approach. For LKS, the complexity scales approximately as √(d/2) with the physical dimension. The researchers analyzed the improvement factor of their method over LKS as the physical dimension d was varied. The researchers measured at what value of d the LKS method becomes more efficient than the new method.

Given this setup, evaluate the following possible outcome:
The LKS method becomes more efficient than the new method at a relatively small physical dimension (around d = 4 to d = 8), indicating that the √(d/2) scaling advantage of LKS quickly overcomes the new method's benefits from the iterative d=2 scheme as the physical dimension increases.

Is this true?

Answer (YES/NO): NO